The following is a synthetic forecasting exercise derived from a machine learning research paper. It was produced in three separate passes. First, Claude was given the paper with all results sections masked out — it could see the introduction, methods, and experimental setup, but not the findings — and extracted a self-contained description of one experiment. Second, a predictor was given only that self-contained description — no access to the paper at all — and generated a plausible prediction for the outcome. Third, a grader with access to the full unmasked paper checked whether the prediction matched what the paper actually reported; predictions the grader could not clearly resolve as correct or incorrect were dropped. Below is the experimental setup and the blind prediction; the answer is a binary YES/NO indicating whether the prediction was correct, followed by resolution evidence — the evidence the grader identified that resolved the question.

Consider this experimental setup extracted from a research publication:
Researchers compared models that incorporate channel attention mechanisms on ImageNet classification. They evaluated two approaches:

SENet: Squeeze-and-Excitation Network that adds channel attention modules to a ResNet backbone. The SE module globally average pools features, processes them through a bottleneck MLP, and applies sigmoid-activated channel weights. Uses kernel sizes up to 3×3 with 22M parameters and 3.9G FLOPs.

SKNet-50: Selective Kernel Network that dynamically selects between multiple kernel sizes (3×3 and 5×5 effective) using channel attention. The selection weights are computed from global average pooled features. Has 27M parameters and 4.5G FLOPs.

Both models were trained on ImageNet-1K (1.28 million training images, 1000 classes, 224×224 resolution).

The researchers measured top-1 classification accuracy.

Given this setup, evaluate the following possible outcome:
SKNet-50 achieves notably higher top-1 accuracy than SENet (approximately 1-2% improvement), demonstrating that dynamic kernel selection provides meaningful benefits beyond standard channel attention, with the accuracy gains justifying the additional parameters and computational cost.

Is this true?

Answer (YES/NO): NO